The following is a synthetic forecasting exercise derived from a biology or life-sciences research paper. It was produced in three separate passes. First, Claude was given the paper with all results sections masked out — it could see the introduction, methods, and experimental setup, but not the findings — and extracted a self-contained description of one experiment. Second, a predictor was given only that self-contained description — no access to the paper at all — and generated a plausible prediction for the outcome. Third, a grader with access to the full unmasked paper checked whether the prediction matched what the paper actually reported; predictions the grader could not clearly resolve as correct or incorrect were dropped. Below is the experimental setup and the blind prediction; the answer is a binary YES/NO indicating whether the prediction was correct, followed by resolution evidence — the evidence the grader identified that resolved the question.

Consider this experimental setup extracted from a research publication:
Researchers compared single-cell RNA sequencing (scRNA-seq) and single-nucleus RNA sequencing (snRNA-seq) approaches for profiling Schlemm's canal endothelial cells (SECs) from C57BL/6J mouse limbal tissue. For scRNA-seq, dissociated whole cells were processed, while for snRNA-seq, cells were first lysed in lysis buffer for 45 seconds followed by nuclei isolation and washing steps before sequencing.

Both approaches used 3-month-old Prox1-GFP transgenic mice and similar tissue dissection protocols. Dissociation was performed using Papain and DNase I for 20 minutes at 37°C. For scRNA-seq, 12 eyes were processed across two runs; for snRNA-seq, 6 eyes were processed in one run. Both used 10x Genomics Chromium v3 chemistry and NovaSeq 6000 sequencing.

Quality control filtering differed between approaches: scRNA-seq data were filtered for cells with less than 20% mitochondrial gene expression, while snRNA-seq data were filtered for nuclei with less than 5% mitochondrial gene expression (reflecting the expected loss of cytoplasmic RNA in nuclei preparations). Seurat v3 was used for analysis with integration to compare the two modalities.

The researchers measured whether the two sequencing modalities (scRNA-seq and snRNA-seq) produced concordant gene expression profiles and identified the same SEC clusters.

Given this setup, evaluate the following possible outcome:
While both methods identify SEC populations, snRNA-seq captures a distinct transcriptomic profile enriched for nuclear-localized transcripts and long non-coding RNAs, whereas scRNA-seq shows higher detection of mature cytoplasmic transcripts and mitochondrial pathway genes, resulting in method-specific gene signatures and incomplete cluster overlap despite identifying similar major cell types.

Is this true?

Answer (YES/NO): NO